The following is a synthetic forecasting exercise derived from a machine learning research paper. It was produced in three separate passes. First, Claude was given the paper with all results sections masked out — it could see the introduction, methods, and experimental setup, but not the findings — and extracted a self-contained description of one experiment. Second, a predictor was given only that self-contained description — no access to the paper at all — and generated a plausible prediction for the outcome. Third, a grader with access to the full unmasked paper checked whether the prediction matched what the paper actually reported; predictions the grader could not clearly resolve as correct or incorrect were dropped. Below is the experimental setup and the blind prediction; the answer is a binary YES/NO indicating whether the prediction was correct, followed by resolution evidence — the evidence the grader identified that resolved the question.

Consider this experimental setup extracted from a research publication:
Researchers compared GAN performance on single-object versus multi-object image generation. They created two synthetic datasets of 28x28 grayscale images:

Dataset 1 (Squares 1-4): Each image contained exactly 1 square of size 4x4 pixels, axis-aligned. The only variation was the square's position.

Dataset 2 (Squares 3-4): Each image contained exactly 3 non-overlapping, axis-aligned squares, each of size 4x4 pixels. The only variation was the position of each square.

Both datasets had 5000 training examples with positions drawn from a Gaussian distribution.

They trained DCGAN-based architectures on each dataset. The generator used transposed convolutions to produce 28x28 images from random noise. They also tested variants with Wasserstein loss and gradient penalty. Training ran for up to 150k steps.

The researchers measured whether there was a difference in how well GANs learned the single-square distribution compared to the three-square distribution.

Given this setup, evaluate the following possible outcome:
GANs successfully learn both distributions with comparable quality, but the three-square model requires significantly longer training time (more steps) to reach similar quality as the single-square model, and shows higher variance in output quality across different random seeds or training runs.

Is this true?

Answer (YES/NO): NO